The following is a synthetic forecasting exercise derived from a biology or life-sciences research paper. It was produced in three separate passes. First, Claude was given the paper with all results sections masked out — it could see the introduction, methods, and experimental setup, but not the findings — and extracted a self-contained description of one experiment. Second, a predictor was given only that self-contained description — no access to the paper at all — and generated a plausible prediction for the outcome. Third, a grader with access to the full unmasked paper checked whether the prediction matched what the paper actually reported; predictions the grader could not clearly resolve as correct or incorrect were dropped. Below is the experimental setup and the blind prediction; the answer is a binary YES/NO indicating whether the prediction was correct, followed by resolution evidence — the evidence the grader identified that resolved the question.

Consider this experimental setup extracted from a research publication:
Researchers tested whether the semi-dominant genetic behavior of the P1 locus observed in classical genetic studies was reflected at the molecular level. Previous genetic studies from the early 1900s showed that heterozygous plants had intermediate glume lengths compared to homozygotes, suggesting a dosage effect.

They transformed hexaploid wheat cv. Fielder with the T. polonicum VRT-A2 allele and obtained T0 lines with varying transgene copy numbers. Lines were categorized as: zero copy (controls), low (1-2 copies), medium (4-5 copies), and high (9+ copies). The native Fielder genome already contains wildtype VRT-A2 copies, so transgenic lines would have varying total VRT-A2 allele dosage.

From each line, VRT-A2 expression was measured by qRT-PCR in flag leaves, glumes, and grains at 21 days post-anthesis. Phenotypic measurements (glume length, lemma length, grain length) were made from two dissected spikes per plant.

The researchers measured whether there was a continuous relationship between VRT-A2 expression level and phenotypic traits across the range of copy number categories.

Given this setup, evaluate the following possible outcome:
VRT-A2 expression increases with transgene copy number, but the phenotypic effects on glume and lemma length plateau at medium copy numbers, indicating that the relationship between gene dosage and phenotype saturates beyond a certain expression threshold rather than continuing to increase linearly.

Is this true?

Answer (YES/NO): NO